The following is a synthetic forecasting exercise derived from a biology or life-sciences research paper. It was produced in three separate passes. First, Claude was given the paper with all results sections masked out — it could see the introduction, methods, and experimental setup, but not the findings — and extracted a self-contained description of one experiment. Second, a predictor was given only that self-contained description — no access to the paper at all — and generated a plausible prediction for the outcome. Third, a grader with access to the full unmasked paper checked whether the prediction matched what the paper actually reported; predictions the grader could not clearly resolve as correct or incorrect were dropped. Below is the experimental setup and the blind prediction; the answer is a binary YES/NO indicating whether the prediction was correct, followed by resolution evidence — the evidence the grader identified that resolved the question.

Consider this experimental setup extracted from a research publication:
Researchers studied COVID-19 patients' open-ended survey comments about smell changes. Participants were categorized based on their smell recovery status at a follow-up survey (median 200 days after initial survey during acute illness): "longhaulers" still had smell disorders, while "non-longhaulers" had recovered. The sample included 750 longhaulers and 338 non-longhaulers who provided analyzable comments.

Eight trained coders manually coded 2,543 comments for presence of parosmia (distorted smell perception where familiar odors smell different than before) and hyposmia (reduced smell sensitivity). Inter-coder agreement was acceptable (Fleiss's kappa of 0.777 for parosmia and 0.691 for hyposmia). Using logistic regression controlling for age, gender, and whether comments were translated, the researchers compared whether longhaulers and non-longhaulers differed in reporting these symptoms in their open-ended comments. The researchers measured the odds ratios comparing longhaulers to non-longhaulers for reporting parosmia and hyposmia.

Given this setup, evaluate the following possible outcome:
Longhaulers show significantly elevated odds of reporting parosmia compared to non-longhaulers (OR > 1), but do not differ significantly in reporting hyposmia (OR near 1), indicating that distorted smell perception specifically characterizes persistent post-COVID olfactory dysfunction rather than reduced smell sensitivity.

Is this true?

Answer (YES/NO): NO